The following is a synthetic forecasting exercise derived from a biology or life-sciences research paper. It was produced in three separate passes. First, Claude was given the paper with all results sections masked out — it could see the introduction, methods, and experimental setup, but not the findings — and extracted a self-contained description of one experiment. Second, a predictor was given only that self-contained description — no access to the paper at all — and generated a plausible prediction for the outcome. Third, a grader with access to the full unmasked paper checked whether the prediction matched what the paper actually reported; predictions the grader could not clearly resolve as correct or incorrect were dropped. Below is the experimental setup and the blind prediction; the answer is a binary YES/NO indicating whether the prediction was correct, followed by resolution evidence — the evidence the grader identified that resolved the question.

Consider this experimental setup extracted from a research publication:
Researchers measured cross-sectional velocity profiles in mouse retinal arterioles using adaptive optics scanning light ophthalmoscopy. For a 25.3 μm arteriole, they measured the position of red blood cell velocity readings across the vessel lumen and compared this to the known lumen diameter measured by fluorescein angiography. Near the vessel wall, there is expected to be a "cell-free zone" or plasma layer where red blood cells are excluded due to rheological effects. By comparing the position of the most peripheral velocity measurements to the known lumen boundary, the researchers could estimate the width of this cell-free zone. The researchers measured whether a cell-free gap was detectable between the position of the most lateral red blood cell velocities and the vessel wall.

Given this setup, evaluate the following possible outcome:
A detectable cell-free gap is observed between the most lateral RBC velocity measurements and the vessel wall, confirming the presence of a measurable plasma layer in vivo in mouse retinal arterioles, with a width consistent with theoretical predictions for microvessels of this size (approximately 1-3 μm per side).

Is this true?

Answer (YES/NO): YES